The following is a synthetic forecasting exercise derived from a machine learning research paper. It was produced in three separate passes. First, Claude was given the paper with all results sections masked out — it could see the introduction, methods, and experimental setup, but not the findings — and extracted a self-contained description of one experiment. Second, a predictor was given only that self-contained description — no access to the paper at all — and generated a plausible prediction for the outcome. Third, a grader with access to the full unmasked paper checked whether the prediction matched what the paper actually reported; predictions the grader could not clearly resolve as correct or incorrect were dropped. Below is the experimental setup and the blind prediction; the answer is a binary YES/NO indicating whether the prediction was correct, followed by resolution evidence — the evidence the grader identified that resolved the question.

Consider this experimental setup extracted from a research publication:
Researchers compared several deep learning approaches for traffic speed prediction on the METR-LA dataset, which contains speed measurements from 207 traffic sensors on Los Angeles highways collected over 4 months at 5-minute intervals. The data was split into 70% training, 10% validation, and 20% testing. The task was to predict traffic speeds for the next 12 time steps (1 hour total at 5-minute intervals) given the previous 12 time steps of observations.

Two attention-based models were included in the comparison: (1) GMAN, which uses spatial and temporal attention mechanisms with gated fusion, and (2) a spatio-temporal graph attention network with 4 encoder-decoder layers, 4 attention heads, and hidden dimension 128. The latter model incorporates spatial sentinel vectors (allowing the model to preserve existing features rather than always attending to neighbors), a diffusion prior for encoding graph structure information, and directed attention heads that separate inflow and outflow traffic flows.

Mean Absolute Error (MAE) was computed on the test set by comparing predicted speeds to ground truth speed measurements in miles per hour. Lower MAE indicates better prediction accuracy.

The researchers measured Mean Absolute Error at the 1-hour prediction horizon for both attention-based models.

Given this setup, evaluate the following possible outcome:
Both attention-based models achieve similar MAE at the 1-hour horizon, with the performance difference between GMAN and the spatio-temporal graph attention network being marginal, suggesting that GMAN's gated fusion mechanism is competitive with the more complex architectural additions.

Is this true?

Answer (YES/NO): YES